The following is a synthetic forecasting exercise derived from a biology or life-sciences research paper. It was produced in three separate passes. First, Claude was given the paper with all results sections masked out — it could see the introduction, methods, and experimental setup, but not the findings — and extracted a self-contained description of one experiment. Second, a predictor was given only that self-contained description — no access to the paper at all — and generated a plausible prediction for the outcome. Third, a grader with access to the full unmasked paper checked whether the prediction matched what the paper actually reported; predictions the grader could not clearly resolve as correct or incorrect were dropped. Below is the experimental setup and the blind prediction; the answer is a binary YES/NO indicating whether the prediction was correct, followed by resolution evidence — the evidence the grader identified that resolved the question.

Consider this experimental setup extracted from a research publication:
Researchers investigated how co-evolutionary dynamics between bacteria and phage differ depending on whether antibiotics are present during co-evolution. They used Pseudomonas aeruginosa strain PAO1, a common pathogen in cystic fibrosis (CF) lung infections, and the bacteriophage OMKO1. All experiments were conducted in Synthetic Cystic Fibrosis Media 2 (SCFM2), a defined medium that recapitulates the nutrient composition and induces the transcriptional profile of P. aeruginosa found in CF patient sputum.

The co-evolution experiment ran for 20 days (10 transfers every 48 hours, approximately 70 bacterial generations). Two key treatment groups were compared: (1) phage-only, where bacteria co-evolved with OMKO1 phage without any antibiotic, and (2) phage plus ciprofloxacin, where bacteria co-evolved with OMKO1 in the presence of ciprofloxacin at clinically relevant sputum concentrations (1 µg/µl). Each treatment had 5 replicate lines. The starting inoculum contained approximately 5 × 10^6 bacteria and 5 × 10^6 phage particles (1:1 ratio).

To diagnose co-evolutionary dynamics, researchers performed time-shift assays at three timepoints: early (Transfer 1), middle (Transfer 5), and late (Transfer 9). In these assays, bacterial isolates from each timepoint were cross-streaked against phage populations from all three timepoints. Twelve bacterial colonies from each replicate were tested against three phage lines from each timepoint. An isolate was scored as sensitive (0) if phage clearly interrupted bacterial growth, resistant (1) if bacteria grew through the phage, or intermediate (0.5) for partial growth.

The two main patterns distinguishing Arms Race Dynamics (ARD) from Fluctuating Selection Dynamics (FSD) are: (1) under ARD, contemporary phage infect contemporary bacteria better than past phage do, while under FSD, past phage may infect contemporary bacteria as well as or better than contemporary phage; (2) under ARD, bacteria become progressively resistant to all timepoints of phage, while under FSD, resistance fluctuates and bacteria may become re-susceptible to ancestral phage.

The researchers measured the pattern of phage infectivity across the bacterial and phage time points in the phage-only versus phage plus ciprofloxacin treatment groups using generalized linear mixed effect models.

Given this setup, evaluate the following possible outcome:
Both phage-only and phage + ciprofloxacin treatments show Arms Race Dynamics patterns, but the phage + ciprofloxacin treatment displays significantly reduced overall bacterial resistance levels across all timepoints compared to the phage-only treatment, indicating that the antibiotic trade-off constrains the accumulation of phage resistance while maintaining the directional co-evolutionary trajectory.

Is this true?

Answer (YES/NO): NO